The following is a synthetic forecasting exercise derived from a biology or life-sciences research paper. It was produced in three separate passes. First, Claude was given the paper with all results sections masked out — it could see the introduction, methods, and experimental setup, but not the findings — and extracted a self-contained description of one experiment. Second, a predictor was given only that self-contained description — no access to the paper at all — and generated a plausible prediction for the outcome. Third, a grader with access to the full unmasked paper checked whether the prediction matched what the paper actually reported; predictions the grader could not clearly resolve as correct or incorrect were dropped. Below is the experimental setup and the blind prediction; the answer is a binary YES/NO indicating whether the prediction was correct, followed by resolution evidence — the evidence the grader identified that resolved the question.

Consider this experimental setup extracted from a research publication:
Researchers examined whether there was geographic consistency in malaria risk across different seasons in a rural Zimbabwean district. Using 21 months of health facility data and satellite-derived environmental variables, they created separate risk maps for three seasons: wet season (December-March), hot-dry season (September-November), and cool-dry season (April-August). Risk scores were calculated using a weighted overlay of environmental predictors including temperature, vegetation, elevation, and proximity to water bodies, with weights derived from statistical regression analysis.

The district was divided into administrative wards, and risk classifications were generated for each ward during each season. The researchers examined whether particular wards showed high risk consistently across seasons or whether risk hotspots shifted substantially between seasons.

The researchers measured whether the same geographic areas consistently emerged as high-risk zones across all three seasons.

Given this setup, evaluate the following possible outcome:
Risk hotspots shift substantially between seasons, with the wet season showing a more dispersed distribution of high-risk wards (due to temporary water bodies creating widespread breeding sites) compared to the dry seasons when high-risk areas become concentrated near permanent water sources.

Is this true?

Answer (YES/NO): NO